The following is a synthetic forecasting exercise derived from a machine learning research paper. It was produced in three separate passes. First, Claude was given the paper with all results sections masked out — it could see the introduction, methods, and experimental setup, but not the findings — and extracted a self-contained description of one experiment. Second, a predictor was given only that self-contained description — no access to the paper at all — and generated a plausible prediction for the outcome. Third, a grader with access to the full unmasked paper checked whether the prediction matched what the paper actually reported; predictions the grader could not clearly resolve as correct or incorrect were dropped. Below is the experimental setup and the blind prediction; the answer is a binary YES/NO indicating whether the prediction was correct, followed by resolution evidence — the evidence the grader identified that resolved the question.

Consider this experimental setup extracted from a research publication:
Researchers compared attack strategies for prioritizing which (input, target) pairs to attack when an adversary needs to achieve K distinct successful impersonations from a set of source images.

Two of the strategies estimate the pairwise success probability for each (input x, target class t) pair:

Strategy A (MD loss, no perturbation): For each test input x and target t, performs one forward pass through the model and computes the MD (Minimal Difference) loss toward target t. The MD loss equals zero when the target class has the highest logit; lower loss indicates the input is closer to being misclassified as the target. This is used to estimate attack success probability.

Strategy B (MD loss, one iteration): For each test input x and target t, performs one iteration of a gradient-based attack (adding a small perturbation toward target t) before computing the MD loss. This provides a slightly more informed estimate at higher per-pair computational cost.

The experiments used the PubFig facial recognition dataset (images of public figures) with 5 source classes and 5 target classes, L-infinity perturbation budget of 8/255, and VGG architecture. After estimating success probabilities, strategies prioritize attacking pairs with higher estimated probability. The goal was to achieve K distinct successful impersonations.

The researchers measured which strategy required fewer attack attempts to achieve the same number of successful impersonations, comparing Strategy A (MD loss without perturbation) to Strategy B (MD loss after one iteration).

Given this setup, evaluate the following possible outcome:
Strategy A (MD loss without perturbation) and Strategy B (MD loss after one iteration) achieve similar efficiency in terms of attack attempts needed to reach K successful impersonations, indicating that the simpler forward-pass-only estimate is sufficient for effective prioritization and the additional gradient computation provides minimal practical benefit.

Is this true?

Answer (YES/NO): NO